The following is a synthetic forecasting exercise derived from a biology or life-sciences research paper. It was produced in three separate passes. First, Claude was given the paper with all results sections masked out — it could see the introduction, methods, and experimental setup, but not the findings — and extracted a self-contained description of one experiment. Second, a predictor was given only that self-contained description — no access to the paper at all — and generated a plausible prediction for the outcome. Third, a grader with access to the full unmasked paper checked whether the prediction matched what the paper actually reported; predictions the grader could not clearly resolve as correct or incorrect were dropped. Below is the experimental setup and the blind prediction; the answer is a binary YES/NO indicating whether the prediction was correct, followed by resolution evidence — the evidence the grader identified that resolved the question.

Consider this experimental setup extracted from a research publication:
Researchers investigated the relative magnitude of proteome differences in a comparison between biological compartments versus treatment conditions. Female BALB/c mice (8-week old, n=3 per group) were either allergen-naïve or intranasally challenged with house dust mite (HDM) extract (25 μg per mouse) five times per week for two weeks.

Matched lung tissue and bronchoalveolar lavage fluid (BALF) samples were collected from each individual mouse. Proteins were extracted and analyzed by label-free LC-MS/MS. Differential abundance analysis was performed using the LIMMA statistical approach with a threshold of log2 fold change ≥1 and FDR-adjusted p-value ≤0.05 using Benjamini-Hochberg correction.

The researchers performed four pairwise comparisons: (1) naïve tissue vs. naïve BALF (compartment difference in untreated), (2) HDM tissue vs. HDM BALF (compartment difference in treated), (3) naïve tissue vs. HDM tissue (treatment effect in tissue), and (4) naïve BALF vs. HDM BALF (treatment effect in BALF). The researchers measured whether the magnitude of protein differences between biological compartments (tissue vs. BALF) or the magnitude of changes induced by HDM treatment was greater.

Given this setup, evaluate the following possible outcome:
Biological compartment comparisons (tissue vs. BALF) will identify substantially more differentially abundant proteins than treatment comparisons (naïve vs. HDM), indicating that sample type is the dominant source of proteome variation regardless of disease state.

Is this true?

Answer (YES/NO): YES